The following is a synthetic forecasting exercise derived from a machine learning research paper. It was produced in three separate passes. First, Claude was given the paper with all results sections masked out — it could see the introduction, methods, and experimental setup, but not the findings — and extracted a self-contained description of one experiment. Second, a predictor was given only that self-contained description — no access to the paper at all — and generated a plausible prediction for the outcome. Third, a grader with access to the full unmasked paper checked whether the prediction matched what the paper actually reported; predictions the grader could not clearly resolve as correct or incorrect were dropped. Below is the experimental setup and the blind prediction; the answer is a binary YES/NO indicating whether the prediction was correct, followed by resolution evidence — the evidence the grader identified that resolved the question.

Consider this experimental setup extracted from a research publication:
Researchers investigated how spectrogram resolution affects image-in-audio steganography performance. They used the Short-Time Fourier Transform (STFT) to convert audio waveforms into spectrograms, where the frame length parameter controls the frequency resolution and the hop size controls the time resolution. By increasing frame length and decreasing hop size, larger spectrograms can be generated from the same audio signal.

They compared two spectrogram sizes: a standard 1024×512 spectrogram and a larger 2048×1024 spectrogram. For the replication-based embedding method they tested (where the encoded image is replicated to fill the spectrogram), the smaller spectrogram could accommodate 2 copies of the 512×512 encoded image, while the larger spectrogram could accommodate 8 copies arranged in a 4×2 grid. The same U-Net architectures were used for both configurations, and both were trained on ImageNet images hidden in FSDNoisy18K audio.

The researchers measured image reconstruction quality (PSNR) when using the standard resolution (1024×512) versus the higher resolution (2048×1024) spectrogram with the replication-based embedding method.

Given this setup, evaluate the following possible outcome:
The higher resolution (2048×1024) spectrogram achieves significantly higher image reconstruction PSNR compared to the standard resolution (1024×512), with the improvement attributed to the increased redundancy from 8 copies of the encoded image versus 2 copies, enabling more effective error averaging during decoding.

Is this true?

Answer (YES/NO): NO